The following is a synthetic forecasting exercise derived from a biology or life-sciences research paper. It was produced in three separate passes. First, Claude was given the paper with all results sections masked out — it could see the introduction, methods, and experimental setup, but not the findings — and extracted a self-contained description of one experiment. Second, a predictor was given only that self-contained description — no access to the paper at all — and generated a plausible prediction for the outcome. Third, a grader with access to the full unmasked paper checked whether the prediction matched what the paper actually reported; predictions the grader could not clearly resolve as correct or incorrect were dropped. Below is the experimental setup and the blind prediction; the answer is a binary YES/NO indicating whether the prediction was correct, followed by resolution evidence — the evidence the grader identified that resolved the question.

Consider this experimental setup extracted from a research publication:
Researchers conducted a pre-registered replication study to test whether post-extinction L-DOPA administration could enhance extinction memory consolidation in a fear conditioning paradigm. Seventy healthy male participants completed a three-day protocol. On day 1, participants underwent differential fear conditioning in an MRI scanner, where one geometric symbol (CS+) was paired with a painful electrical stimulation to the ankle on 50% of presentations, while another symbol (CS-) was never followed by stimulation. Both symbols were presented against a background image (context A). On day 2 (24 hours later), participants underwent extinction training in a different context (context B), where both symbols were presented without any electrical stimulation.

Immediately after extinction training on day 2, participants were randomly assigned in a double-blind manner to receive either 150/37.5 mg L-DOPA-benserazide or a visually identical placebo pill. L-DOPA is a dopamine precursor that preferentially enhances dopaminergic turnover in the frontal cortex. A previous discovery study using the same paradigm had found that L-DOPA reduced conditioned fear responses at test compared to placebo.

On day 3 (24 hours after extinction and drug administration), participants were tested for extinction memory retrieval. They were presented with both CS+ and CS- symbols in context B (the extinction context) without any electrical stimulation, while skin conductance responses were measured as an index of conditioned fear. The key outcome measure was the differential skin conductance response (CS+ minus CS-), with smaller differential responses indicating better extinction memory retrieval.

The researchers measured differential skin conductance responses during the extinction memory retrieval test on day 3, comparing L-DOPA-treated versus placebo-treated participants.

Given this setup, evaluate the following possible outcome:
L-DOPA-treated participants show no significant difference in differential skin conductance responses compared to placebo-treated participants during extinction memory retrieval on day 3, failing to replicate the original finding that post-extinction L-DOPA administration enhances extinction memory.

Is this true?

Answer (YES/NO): YES